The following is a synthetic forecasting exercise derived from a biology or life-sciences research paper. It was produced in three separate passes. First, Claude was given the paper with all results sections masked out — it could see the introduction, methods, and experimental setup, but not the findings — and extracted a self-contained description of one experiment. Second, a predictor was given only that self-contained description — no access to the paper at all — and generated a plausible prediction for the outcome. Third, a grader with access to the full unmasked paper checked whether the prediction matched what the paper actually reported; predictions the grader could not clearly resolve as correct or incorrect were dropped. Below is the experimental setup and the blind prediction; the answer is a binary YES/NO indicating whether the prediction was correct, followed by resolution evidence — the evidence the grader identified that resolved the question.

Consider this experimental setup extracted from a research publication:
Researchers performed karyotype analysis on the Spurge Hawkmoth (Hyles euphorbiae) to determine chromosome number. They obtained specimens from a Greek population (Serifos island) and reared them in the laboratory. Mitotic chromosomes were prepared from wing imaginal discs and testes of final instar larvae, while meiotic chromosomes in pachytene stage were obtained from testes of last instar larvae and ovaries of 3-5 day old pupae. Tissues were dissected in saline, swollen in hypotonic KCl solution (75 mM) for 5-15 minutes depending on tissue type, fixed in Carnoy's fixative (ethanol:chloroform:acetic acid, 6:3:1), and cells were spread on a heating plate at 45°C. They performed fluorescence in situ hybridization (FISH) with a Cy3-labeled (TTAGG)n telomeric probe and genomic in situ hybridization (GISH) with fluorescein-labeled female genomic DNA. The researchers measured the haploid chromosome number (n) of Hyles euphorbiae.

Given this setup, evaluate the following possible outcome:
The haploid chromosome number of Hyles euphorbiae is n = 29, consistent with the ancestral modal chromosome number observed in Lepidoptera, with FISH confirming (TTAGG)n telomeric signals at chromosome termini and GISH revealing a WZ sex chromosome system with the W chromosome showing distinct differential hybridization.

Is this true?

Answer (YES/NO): NO